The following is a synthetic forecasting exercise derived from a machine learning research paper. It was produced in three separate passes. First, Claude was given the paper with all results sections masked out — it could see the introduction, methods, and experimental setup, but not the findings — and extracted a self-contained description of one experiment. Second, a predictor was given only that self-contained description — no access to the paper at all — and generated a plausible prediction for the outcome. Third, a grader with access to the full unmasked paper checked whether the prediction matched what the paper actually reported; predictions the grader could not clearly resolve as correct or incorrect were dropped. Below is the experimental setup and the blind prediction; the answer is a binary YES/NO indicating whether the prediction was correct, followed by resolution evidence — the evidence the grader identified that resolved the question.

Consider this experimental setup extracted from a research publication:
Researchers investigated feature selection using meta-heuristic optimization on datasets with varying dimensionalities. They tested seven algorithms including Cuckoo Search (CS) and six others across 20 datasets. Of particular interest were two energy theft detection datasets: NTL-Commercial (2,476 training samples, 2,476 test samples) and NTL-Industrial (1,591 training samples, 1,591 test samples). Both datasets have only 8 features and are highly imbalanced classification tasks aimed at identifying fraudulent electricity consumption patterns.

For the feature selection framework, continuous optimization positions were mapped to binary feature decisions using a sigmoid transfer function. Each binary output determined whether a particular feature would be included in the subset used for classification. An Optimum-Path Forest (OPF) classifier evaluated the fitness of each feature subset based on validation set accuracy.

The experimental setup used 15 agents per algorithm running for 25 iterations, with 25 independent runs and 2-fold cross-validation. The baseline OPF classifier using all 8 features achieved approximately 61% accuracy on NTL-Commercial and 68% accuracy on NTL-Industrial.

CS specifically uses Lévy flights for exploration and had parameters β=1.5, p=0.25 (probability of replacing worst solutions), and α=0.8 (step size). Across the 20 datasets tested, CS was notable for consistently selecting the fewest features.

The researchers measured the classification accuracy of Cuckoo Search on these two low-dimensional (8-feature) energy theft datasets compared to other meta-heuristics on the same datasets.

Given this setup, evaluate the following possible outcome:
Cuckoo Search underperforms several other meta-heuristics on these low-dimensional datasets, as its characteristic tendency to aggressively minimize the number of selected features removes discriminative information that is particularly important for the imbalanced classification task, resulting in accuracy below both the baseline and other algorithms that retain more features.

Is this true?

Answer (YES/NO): NO